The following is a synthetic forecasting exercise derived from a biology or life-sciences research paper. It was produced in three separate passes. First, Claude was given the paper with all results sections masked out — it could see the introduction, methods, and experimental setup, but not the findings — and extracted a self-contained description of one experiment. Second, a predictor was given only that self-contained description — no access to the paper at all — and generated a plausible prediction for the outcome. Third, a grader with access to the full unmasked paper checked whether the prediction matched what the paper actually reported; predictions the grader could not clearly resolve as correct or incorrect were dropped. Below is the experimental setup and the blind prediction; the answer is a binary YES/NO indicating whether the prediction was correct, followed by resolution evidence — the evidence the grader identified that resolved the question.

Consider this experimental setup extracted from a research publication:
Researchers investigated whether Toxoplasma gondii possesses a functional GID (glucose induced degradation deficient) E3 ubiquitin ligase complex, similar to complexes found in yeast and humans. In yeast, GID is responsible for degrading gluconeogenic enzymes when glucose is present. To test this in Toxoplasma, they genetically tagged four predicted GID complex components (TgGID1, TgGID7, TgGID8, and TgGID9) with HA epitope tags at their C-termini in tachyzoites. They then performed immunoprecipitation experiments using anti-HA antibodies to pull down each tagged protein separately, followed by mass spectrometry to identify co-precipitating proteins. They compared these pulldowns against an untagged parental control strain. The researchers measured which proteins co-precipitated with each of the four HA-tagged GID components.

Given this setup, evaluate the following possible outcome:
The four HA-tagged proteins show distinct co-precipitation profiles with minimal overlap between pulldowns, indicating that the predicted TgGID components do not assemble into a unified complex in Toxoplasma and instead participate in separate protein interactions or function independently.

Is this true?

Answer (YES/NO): NO